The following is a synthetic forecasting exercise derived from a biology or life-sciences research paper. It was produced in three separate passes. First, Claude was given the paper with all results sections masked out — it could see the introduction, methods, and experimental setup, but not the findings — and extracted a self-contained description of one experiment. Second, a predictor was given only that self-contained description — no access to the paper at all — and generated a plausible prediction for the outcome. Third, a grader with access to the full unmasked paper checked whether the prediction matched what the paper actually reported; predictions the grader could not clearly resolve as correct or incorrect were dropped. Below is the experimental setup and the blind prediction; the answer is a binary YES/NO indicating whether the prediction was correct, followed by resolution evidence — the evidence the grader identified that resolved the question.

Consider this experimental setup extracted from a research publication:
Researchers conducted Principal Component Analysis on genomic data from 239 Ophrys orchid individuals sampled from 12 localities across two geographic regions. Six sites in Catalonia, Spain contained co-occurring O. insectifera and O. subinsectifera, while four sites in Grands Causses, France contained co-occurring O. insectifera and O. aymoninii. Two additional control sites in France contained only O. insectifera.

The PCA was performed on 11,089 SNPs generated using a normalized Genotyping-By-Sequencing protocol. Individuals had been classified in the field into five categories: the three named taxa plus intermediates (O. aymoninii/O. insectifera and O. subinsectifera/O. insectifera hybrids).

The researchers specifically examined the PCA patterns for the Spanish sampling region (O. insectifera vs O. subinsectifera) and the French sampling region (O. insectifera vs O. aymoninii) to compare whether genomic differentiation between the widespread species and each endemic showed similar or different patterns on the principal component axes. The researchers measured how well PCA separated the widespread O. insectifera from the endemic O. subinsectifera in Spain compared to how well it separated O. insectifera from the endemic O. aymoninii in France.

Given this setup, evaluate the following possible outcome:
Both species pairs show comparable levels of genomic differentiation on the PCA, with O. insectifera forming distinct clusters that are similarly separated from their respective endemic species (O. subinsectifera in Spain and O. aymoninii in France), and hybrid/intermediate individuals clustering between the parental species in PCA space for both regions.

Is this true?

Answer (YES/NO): NO